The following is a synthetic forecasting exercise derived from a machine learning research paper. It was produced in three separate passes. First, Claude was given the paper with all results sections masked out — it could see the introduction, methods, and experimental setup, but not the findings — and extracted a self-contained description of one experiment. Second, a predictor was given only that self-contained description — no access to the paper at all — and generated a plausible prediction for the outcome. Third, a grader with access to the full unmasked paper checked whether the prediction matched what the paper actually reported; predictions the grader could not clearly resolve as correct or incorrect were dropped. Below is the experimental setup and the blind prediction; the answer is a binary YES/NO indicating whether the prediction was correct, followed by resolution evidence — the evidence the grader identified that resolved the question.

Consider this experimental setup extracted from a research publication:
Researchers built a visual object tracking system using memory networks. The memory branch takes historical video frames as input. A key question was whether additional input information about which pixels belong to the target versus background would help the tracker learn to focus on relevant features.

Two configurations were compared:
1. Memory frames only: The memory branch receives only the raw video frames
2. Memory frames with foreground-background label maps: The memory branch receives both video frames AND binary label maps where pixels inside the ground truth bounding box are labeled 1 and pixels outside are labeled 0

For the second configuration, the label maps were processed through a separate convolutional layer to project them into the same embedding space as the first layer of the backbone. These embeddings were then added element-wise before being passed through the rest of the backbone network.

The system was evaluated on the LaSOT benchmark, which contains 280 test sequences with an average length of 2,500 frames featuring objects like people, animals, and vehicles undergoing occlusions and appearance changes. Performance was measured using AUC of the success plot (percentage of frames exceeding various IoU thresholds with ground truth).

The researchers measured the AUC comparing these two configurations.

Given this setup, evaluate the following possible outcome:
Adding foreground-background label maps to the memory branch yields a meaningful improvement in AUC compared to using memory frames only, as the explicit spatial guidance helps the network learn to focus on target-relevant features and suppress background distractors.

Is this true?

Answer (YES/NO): YES